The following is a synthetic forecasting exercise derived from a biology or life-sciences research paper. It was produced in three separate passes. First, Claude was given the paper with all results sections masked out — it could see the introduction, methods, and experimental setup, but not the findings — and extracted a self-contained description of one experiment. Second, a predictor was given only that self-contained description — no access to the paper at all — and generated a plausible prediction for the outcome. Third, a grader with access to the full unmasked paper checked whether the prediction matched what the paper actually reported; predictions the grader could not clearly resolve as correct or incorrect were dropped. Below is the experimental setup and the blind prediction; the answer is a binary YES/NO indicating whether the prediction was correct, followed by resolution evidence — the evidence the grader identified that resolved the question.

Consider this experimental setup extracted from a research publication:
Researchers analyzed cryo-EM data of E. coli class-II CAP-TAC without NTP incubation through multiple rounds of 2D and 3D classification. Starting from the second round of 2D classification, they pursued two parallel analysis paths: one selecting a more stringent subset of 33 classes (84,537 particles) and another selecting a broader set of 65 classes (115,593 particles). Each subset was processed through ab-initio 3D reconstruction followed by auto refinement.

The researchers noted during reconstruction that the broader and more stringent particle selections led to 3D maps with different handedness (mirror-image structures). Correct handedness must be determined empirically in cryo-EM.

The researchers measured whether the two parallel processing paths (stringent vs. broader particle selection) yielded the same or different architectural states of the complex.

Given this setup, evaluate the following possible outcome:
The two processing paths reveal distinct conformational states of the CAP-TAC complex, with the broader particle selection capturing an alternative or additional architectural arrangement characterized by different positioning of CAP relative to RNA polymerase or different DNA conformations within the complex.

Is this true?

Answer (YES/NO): YES